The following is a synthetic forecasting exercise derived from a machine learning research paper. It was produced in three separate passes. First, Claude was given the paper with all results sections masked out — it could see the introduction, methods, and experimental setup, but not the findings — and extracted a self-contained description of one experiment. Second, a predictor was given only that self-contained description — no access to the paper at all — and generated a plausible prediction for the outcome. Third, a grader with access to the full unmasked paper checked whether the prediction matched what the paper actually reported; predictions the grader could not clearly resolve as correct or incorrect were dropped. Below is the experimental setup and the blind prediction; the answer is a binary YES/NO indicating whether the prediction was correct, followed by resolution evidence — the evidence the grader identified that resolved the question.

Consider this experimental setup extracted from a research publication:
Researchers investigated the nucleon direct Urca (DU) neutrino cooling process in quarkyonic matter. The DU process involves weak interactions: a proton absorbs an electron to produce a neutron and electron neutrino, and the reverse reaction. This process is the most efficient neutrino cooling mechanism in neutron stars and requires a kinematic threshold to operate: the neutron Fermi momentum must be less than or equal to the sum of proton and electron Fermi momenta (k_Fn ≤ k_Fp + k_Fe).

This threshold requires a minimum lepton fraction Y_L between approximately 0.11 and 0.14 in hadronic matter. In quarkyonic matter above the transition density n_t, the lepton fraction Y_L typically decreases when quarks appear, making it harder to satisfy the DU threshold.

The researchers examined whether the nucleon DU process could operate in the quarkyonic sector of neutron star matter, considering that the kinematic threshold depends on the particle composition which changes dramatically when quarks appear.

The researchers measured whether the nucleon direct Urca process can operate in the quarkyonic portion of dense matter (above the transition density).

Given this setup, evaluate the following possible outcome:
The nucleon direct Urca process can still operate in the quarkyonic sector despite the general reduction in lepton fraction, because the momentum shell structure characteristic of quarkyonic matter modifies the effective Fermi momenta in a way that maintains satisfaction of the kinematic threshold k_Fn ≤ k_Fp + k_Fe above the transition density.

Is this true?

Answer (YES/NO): NO